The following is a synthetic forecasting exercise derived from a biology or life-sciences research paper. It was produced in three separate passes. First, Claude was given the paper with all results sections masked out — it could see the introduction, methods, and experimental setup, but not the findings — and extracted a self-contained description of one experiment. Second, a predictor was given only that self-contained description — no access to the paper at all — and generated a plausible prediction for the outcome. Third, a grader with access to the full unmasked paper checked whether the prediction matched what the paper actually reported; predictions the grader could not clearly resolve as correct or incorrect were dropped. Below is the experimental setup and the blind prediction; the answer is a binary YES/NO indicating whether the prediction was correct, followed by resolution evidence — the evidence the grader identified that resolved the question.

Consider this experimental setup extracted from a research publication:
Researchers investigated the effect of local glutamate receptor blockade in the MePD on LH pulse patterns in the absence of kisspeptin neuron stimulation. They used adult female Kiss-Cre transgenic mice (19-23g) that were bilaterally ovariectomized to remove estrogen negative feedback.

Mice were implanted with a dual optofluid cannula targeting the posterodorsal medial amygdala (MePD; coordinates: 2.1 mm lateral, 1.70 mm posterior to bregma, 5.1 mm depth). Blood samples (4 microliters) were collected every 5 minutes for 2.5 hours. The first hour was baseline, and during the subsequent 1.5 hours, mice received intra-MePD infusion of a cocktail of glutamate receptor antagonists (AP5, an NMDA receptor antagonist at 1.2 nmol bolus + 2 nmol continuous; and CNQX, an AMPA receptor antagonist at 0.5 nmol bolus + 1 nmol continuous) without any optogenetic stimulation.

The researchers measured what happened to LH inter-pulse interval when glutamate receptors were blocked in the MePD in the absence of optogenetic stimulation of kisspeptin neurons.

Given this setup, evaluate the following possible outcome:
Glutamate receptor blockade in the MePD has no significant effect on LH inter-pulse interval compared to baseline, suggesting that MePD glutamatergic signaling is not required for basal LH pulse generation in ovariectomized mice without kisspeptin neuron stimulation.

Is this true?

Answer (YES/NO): YES